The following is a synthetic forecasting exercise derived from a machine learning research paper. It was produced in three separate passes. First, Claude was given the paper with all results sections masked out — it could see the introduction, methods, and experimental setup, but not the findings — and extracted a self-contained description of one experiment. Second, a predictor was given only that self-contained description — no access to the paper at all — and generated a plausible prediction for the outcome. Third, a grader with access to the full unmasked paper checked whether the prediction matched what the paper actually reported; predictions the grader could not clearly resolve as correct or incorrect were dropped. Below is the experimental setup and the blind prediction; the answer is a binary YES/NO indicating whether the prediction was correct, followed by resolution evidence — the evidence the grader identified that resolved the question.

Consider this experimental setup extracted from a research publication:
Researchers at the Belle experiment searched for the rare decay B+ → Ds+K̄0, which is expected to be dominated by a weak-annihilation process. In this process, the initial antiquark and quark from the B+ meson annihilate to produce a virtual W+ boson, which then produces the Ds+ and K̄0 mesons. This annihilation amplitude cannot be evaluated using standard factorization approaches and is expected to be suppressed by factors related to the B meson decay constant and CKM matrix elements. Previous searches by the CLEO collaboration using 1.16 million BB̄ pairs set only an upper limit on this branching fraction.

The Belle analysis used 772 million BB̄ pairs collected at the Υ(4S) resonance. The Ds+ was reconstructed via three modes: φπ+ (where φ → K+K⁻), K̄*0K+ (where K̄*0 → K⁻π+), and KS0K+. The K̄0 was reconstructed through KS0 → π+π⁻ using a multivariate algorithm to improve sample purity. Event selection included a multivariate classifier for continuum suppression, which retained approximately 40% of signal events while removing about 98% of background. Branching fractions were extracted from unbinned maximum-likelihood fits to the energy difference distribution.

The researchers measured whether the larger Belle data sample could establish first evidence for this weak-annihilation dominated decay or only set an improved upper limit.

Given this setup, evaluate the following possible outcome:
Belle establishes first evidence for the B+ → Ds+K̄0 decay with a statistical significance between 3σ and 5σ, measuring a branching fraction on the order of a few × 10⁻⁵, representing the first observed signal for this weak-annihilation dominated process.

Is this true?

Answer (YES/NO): NO